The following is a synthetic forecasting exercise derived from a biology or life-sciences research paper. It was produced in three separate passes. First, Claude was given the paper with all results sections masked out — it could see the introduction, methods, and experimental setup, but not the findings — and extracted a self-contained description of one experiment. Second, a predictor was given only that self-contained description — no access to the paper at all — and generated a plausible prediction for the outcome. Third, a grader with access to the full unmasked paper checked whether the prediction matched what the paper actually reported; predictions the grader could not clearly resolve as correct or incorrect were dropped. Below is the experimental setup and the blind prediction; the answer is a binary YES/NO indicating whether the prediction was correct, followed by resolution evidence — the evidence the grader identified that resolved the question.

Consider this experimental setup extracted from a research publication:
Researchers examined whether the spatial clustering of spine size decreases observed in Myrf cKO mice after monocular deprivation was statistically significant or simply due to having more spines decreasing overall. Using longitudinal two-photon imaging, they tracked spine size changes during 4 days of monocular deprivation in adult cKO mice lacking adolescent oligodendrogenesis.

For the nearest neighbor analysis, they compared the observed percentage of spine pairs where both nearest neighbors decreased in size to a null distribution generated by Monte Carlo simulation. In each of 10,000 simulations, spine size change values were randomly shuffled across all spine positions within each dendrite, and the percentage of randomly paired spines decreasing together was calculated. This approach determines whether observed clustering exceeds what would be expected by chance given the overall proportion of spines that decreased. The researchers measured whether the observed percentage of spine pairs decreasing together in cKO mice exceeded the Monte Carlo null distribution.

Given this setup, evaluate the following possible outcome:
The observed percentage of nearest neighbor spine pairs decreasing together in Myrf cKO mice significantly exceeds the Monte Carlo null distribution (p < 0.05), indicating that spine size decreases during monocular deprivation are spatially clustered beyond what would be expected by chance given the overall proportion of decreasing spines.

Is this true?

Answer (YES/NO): YES